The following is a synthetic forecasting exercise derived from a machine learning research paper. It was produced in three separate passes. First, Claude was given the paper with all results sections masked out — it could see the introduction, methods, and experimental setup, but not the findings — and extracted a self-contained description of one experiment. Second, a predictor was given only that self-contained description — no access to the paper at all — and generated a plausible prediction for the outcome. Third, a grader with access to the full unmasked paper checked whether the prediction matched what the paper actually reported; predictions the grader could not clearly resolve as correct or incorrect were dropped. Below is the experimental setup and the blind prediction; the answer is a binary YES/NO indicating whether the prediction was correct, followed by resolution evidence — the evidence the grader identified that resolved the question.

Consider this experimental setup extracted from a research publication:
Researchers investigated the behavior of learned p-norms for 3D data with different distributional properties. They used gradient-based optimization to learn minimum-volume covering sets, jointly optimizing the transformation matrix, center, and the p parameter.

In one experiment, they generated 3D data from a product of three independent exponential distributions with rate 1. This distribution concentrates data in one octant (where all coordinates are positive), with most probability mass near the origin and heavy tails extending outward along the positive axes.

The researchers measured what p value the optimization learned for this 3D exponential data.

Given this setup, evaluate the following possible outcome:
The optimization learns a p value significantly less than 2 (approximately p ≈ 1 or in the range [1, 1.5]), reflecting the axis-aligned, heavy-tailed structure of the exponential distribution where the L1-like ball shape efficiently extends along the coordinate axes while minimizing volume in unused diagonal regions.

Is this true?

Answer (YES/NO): NO